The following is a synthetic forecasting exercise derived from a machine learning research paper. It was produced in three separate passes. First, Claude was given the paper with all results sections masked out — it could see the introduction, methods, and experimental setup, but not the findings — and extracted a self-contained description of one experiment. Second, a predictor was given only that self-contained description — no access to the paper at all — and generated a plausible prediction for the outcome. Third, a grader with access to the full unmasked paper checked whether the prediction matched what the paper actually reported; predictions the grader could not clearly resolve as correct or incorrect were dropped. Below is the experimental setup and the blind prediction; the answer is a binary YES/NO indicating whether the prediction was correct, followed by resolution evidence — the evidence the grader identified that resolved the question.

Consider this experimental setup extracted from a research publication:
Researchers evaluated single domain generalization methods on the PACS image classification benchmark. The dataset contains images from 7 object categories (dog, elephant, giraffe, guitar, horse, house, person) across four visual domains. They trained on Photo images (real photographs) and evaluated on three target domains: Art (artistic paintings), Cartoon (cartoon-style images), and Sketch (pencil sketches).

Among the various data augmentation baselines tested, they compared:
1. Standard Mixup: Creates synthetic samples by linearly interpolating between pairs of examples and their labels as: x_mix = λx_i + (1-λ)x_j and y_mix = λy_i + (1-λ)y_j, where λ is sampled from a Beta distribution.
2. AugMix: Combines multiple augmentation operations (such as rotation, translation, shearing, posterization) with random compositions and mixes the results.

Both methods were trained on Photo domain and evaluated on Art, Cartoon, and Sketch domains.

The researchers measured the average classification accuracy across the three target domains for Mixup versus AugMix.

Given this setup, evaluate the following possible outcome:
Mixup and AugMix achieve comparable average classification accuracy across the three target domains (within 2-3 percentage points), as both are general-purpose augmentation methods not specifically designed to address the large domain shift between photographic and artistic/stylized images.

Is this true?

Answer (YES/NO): NO